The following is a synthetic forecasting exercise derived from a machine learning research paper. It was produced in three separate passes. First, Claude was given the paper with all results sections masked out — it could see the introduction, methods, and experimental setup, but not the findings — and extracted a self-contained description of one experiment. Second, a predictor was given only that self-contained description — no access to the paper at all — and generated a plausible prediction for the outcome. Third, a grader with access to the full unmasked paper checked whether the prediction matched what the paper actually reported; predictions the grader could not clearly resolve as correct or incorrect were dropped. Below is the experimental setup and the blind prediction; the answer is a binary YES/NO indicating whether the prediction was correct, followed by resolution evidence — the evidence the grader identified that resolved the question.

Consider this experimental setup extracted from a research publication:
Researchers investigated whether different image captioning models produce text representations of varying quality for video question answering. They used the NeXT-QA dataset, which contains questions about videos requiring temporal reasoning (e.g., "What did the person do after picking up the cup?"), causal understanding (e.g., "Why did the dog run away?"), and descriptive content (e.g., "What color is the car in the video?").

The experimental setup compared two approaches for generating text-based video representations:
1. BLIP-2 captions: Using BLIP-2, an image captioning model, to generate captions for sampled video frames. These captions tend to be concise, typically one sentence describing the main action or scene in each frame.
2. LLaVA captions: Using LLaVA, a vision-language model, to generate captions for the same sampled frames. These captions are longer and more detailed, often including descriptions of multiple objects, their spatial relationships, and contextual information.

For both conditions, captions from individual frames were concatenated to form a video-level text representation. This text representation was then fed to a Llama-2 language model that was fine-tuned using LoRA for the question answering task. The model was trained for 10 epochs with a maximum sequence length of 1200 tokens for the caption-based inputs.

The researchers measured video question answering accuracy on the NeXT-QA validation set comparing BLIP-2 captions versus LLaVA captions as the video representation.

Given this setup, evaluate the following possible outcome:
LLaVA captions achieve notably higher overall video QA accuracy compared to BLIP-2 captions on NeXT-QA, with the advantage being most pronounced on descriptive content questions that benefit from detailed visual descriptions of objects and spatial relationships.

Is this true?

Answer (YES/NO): NO